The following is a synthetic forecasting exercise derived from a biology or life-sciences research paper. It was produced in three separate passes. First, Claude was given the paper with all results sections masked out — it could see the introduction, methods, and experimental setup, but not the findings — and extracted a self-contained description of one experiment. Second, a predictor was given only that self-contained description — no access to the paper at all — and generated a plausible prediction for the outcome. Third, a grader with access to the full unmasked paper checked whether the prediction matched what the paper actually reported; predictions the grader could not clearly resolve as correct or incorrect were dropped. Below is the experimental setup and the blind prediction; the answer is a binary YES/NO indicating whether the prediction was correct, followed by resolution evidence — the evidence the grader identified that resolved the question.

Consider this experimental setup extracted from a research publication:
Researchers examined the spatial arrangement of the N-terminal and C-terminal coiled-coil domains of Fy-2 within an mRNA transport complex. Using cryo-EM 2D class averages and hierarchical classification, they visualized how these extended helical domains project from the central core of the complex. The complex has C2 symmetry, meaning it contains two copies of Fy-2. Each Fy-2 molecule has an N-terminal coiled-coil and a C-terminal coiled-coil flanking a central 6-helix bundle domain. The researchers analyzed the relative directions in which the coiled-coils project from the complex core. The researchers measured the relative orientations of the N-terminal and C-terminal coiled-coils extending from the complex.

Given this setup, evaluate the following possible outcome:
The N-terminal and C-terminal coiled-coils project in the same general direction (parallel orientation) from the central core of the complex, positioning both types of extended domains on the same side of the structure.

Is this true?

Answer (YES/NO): NO